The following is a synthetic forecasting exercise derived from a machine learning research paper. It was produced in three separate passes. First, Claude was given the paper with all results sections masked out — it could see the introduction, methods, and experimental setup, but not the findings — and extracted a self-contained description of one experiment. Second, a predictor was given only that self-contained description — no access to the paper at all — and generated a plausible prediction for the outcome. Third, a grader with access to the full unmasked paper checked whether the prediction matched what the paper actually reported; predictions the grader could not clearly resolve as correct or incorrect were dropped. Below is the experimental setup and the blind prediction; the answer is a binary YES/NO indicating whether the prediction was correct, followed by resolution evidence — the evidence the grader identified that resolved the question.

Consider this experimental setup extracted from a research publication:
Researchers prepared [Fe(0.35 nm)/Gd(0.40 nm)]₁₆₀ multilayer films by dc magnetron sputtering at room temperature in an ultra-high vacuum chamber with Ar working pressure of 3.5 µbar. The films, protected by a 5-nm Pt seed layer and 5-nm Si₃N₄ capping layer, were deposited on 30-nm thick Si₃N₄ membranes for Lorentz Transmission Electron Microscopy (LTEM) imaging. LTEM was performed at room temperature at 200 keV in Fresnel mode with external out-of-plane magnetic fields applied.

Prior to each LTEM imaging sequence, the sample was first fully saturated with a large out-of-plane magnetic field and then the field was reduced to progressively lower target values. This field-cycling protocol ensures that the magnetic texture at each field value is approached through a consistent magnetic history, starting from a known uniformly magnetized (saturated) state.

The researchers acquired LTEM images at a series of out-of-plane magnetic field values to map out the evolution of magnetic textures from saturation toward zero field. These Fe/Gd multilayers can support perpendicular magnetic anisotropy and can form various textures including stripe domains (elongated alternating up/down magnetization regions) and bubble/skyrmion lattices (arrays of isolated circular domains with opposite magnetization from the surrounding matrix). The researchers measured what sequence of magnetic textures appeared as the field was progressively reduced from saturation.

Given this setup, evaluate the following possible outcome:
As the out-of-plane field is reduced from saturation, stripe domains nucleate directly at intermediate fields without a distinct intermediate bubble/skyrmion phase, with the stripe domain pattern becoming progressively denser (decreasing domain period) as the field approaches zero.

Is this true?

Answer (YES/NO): YES